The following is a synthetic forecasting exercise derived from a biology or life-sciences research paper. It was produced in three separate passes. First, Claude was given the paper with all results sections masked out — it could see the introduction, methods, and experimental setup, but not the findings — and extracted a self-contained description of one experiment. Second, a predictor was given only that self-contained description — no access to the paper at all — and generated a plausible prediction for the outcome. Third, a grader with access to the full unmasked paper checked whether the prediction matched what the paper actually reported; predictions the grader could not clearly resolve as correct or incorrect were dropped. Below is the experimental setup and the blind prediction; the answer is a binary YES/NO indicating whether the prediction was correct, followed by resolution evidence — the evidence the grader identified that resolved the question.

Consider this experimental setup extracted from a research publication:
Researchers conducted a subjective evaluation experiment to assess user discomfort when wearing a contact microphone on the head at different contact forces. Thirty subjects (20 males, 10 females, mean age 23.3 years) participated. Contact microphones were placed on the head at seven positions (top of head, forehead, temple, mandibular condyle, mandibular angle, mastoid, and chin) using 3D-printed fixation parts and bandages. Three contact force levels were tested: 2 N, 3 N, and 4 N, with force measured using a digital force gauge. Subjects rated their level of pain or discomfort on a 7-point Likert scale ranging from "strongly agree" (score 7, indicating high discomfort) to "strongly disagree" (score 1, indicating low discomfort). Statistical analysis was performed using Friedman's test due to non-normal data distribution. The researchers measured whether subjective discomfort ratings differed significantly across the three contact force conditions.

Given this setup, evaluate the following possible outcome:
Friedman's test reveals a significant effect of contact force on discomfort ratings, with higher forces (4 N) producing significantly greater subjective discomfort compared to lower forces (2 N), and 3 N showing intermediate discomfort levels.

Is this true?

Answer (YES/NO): NO